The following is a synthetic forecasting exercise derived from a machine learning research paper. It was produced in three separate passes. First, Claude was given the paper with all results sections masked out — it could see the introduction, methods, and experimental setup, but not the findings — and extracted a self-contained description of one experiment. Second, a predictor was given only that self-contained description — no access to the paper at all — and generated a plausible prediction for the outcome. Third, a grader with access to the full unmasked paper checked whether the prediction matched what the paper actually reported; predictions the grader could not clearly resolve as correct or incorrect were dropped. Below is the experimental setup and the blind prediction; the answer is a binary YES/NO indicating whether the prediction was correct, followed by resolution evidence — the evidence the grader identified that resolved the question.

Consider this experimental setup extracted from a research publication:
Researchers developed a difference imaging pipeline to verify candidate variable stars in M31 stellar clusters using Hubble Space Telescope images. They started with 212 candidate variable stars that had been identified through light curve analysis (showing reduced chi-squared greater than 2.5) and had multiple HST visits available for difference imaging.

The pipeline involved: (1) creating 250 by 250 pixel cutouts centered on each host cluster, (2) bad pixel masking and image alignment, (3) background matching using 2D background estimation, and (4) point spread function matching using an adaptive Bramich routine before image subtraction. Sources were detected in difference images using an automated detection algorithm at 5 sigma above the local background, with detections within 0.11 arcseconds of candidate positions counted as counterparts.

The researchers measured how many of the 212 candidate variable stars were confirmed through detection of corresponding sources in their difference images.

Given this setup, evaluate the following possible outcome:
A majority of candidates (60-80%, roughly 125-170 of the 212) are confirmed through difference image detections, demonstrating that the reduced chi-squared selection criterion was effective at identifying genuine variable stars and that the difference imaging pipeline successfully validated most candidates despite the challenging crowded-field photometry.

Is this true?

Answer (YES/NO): NO